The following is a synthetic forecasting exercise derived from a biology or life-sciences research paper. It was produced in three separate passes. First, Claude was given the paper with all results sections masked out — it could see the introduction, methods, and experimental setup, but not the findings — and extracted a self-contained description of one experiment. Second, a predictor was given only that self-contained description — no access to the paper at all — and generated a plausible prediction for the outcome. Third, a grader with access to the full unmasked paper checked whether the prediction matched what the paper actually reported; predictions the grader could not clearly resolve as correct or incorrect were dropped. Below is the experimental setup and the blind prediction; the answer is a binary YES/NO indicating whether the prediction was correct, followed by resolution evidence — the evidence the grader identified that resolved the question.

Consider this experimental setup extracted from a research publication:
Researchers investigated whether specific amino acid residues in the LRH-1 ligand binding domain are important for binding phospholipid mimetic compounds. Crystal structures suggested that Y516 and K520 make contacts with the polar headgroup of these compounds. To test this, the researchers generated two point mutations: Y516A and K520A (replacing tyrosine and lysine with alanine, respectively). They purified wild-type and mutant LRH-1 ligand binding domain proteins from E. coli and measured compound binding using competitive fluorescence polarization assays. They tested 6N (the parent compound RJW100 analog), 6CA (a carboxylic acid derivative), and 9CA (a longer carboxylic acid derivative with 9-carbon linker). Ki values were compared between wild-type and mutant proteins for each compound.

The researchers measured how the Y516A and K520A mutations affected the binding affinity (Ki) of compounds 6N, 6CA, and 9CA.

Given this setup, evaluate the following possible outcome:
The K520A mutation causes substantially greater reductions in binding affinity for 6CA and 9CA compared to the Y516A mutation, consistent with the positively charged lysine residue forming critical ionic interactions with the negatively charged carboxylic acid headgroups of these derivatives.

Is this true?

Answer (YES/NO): NO